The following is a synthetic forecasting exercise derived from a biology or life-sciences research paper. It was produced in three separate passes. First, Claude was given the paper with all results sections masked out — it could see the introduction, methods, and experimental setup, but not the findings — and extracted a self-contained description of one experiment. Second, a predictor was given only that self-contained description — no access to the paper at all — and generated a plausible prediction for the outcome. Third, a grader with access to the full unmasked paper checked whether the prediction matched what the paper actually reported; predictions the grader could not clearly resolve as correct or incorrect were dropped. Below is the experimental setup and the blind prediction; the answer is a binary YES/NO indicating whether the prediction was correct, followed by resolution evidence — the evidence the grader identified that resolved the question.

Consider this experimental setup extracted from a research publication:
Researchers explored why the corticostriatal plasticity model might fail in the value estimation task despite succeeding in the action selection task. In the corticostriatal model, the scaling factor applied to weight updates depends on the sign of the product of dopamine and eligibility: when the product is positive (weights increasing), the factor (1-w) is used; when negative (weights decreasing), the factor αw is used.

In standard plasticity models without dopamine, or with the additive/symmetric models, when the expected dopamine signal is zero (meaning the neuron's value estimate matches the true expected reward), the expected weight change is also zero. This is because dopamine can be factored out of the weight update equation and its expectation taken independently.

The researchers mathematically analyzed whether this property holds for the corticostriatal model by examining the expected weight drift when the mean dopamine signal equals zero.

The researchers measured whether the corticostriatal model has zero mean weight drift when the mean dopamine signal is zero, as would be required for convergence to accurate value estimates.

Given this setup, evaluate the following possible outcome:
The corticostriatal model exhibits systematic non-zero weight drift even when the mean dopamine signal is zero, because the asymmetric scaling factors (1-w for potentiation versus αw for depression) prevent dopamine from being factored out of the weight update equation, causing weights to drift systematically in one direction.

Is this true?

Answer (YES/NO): YES